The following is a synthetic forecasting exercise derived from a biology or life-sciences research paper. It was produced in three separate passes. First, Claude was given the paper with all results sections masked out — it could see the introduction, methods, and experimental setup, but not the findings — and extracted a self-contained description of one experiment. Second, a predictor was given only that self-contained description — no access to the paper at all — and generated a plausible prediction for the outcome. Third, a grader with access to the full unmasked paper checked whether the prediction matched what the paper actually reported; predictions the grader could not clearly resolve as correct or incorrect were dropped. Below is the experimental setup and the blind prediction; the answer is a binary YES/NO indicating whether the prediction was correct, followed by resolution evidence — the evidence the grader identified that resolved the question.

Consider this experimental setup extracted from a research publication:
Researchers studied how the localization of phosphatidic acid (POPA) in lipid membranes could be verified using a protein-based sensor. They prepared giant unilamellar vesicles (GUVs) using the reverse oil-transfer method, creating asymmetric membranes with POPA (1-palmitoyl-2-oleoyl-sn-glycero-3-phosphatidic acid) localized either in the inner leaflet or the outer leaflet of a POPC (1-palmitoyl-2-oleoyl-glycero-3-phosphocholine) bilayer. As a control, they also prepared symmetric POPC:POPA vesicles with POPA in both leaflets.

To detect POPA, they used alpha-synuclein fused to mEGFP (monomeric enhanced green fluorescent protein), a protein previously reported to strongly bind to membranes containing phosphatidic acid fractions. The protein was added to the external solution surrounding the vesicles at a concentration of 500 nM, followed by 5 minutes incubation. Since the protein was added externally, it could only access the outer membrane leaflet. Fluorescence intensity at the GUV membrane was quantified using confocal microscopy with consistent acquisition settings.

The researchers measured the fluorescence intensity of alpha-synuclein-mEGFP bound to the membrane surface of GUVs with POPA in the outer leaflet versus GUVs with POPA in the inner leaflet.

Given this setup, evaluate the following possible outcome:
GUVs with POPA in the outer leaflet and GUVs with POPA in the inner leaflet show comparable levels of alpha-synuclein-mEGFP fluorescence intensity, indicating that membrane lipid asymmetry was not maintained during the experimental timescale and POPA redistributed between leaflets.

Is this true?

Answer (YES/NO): NO